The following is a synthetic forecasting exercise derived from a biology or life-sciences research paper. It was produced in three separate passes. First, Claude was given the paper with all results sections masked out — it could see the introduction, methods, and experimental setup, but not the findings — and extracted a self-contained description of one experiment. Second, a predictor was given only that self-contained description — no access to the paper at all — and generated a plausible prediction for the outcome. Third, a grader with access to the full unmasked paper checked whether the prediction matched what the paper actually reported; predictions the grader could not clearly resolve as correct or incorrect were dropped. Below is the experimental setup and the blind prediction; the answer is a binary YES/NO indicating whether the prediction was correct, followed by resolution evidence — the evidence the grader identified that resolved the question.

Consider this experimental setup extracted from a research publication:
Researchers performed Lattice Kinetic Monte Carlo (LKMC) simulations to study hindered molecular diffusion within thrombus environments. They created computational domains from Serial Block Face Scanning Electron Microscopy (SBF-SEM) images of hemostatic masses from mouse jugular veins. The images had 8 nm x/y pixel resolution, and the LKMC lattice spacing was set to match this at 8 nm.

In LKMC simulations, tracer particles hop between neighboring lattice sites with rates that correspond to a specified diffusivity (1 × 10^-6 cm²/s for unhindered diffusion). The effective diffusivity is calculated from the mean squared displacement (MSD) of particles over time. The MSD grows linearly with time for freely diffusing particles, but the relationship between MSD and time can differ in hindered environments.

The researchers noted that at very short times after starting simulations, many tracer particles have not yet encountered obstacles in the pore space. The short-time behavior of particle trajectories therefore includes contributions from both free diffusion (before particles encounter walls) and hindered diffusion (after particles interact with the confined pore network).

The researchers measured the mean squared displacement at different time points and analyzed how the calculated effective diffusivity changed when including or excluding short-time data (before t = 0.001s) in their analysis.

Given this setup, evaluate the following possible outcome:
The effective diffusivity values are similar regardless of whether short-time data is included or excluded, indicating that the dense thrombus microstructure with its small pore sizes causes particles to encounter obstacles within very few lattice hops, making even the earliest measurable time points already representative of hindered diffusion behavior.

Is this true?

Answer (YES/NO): NO